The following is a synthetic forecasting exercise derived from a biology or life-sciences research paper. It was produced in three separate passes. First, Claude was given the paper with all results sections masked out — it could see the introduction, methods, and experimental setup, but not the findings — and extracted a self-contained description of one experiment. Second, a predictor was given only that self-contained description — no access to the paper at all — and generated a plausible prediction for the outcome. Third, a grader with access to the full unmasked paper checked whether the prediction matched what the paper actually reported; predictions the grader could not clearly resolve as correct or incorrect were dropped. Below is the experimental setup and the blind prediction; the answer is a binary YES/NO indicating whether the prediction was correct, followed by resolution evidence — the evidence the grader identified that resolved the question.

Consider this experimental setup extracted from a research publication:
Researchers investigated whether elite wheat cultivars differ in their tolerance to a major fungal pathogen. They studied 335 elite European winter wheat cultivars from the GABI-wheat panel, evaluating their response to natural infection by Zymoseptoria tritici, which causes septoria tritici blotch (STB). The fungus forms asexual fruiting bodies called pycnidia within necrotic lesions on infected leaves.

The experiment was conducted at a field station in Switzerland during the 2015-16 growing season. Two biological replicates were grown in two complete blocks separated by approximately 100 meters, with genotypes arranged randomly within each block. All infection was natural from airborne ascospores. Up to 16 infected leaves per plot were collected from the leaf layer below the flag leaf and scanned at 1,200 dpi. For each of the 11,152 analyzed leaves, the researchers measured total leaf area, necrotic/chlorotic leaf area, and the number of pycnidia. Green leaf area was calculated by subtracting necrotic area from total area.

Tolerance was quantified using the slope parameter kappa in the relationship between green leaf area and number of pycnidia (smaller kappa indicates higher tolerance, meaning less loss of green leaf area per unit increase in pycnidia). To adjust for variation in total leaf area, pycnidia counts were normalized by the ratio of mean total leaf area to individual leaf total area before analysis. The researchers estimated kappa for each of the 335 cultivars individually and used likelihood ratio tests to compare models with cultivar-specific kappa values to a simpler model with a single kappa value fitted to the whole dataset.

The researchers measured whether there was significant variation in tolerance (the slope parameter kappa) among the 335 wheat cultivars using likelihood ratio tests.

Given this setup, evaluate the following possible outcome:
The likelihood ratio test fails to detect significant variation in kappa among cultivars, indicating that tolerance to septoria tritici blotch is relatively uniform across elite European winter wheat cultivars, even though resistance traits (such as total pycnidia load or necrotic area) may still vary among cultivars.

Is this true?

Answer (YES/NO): NO